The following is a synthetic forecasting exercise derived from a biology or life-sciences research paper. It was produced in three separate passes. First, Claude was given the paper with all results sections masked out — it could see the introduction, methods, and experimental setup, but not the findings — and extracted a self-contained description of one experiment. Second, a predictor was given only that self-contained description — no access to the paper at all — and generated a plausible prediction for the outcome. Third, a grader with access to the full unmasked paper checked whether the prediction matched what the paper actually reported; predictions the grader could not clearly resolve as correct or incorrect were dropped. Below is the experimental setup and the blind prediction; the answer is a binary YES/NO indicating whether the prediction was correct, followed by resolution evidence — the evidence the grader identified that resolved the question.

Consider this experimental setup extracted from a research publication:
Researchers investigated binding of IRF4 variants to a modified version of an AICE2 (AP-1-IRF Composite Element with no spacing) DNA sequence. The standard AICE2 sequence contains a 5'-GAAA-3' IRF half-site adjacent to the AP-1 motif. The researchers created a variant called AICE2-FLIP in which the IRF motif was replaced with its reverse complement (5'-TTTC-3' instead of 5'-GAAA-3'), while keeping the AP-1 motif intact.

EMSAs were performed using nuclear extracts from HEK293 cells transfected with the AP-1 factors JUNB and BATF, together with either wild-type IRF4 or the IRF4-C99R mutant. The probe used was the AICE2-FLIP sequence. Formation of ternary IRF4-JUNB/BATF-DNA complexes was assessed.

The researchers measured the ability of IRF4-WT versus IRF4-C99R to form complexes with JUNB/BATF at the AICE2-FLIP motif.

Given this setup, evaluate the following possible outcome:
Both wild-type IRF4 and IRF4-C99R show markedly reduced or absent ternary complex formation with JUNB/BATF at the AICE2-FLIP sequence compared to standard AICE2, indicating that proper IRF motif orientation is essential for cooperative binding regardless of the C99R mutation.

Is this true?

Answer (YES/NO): NO